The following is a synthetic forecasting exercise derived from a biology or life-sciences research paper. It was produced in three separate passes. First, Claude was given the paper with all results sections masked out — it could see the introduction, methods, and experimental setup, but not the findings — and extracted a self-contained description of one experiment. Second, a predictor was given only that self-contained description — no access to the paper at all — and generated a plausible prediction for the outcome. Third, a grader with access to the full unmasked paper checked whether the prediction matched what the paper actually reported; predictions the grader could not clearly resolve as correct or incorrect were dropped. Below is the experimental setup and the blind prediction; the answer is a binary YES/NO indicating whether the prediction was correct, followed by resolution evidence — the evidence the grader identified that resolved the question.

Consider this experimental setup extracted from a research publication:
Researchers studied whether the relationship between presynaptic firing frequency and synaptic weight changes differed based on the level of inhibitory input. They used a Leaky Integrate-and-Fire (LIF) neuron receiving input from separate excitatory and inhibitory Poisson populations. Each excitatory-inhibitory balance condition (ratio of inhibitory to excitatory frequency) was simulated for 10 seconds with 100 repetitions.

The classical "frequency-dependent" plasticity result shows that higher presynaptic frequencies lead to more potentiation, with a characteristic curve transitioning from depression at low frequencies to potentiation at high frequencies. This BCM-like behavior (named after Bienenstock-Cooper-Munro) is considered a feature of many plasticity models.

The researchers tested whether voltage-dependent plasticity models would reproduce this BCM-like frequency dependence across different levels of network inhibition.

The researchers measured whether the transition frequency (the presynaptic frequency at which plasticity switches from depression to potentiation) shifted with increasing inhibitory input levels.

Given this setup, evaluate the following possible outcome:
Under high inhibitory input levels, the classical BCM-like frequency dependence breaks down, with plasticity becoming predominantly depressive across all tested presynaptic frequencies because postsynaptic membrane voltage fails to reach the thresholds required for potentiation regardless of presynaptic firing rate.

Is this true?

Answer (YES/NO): NO